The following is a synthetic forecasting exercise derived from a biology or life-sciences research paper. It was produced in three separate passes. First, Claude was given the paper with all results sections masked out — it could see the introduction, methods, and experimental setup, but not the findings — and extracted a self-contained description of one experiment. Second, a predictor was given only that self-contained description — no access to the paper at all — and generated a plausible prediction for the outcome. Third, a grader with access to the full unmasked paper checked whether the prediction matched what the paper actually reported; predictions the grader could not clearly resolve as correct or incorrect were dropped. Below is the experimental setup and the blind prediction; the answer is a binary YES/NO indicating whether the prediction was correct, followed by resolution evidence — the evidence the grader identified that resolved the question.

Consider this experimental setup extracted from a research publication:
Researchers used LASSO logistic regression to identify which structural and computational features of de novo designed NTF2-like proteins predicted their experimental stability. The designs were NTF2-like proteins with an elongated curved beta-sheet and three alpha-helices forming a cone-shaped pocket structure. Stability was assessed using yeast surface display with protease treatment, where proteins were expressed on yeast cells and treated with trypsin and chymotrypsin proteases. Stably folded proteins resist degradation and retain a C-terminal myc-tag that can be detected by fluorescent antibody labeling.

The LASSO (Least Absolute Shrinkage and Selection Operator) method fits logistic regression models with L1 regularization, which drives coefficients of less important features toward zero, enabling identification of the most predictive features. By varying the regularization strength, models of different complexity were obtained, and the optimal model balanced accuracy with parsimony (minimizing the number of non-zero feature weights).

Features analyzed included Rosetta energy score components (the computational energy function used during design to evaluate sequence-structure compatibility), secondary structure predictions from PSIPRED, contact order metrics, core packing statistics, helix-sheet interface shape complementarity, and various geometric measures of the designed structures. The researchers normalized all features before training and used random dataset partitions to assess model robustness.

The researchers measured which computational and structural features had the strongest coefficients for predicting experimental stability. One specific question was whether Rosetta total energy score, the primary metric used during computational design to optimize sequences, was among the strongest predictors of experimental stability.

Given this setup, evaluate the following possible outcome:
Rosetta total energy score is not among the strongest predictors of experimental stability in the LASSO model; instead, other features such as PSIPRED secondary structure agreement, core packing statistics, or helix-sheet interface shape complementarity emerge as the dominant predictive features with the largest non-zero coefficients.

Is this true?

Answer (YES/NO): NO